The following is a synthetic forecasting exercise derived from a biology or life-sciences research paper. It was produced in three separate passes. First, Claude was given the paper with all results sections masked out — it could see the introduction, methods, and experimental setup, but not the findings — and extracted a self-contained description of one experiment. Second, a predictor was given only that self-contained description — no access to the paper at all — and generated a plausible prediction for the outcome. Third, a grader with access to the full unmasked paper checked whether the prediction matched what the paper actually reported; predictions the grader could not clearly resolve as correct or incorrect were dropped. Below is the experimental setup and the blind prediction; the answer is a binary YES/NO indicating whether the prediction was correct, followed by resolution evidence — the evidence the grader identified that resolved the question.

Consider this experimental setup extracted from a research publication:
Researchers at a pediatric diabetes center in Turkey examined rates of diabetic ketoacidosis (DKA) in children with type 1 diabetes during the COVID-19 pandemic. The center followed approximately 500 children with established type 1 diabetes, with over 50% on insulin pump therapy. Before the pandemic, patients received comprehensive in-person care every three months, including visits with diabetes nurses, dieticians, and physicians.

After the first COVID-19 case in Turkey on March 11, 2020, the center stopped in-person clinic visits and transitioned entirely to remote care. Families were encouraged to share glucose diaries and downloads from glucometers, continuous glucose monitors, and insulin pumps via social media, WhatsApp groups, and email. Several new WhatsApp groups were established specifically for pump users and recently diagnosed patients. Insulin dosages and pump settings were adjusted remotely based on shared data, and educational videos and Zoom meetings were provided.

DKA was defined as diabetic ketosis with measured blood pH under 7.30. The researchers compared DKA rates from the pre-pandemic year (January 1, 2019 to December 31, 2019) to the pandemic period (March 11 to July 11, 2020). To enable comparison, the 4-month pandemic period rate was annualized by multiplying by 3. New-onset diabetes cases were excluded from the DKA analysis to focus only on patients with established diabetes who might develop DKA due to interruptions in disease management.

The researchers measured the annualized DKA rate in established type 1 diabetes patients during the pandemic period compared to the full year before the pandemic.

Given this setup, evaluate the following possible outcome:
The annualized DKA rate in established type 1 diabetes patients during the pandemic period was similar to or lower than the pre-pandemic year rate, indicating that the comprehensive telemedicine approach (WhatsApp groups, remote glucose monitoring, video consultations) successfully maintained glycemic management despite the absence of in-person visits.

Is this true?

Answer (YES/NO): YES